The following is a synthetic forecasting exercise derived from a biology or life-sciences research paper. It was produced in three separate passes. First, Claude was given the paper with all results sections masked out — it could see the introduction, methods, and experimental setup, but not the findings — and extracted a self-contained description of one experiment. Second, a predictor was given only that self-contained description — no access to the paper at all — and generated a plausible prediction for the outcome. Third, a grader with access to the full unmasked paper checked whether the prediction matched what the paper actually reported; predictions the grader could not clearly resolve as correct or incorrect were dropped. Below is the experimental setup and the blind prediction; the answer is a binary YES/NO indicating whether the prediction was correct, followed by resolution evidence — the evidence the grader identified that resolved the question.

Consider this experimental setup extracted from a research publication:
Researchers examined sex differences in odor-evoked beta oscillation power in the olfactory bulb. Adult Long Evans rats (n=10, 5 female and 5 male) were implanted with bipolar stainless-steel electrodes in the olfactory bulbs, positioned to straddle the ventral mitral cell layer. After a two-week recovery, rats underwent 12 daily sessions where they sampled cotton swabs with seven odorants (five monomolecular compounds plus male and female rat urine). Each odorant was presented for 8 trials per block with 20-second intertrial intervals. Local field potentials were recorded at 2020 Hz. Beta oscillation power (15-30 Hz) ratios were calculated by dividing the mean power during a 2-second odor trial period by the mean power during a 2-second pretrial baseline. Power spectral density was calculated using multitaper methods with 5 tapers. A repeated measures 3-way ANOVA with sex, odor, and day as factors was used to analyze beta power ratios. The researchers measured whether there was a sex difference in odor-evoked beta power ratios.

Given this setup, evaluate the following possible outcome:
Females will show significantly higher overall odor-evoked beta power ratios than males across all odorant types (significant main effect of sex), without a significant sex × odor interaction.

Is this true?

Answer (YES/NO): NO